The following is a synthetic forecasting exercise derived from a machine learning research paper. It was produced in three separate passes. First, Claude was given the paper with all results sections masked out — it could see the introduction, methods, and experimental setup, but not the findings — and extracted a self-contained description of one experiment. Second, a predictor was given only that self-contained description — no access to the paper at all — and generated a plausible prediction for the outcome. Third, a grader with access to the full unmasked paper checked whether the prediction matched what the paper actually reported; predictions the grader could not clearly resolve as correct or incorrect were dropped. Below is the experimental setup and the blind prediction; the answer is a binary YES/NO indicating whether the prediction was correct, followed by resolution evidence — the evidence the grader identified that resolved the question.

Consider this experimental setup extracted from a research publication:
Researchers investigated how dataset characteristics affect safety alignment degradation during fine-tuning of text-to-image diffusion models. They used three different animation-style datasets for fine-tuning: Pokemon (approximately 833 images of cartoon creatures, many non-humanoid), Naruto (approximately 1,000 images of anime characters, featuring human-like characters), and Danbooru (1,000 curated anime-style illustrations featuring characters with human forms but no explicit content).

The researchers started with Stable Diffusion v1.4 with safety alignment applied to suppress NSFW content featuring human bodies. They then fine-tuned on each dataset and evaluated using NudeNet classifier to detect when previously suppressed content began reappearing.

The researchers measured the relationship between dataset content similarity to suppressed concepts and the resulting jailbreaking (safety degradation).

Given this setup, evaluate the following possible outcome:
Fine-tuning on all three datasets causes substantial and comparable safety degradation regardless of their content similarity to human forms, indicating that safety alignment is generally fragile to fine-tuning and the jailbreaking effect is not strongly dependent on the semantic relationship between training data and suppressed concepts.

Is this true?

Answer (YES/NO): NO